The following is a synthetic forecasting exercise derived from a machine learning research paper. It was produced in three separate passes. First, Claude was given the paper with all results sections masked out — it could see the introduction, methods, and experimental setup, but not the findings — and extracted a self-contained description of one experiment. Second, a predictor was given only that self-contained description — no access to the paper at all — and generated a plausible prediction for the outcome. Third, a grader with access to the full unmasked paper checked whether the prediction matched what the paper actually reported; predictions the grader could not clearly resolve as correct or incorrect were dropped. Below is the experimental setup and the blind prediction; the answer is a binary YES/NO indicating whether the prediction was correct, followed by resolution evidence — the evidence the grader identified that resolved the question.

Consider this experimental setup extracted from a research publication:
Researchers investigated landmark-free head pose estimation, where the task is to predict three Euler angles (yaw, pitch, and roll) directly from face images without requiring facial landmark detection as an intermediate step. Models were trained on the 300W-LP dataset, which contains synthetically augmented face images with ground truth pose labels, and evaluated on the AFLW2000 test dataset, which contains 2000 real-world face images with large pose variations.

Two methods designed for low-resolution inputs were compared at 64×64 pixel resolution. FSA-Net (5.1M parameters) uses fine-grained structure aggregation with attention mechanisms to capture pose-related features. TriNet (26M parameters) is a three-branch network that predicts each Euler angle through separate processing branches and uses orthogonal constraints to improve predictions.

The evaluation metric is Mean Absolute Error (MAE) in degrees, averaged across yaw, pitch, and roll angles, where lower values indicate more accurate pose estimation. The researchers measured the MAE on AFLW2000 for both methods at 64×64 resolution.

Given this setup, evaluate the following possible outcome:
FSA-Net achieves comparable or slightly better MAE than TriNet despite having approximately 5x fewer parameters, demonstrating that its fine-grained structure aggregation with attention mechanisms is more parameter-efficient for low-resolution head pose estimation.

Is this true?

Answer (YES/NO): NO